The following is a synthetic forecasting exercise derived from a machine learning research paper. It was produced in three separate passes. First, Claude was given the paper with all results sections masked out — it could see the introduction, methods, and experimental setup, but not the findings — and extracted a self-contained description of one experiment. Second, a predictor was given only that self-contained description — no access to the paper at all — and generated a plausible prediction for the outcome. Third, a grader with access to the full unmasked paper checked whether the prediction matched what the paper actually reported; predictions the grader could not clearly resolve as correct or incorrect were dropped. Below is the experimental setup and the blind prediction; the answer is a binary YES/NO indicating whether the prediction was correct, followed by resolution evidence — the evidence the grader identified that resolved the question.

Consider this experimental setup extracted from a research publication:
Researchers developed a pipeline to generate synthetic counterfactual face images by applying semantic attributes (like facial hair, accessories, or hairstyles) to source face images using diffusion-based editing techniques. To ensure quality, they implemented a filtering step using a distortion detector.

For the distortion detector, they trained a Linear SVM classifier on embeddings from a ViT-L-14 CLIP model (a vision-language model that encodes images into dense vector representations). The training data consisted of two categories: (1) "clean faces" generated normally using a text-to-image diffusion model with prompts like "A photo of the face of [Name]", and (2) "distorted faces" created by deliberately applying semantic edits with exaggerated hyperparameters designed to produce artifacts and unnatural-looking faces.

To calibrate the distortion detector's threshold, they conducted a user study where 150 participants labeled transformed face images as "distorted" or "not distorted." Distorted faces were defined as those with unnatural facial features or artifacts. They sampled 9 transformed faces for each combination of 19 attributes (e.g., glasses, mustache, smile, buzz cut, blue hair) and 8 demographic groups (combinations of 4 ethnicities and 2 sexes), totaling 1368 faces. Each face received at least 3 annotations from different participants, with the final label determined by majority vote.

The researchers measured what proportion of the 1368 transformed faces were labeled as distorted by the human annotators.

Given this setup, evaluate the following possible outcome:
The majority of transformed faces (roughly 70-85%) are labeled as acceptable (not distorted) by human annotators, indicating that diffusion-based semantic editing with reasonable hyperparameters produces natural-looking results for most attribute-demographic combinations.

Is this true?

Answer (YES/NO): NO